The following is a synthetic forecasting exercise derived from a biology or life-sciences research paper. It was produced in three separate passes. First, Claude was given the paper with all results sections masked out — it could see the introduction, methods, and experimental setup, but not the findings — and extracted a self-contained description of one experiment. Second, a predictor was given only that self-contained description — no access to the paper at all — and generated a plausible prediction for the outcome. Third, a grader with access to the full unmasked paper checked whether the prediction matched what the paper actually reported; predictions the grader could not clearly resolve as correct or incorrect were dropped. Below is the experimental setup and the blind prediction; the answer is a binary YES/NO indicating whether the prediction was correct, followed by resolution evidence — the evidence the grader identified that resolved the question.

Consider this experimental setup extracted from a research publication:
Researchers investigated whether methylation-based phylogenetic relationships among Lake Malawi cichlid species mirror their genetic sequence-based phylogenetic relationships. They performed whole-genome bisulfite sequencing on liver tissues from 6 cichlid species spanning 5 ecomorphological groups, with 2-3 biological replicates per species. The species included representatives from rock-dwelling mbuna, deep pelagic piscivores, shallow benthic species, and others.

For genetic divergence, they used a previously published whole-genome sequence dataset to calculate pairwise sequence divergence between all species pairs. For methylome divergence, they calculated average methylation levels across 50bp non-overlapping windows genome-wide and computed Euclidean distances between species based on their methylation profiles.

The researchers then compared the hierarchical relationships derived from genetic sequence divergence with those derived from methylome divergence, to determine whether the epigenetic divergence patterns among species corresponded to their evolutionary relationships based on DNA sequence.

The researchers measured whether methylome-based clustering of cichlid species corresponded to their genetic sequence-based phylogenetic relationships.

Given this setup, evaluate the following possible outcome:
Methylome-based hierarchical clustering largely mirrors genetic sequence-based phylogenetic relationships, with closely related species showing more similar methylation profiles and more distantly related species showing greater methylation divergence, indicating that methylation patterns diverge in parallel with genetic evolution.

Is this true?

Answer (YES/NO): YES